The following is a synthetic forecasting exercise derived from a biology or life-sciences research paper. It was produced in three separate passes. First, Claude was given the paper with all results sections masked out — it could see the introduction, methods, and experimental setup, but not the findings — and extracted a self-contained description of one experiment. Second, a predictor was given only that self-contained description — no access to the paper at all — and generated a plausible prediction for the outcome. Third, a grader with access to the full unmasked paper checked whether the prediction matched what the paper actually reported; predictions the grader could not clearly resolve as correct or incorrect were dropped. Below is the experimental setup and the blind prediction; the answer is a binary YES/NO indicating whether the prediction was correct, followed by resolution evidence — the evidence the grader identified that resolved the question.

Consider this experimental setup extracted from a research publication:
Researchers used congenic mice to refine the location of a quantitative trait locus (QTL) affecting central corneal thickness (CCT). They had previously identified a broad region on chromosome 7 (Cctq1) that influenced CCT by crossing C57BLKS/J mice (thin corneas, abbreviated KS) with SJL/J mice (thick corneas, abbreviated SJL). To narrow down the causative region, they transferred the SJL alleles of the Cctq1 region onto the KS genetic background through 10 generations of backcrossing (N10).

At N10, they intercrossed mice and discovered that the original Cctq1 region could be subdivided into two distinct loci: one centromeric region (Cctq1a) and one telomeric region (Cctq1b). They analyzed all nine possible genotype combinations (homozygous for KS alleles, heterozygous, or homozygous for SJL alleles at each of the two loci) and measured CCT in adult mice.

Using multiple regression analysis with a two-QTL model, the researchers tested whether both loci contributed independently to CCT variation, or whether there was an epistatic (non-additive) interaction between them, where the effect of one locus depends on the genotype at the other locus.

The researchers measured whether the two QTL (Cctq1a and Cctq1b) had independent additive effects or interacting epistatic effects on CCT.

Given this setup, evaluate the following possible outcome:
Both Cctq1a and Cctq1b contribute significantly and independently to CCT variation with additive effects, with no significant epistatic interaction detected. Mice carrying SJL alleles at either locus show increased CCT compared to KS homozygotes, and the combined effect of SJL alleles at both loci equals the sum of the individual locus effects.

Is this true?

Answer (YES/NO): NO